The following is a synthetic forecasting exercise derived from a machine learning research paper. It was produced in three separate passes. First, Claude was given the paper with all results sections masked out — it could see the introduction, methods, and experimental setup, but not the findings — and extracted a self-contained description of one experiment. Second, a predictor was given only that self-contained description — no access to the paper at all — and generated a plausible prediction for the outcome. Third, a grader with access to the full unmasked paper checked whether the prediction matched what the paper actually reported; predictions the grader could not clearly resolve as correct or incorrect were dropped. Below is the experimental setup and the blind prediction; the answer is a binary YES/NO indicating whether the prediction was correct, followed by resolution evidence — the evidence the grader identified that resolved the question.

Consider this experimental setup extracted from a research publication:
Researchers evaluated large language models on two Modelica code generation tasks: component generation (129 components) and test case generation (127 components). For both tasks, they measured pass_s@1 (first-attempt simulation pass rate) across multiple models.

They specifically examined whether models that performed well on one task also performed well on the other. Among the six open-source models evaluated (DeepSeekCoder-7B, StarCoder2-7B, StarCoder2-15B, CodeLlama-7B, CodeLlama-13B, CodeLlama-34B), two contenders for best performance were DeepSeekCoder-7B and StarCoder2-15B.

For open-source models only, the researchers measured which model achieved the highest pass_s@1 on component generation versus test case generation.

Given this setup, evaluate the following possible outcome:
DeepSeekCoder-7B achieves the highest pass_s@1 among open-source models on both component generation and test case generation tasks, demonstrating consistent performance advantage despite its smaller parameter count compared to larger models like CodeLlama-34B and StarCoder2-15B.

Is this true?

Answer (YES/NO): NO